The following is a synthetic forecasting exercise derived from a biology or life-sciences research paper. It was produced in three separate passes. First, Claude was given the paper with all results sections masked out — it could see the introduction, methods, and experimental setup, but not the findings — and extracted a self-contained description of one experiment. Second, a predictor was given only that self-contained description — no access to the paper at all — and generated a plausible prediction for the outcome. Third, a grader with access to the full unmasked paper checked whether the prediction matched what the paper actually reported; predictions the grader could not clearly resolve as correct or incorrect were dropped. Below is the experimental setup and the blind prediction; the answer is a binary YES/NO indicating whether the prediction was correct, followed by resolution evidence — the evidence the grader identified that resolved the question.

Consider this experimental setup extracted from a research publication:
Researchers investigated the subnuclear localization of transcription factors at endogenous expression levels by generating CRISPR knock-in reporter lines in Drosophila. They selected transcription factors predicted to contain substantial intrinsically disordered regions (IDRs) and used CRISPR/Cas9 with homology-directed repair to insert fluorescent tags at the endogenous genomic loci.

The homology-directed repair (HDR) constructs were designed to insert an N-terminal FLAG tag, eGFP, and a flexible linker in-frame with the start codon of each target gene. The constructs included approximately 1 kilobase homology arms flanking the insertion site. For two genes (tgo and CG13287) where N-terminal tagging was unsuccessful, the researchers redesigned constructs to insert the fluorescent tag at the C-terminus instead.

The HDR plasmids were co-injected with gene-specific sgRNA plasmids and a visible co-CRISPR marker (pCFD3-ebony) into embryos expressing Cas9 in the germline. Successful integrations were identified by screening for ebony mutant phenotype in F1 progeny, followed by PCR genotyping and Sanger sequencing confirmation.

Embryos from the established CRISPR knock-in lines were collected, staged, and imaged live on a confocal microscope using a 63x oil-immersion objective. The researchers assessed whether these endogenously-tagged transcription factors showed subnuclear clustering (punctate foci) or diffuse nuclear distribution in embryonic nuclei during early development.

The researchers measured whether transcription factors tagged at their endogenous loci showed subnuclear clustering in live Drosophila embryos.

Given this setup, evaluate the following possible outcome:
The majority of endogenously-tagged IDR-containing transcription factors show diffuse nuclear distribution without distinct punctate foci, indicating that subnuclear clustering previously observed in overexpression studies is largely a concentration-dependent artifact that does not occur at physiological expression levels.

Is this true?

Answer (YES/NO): NO